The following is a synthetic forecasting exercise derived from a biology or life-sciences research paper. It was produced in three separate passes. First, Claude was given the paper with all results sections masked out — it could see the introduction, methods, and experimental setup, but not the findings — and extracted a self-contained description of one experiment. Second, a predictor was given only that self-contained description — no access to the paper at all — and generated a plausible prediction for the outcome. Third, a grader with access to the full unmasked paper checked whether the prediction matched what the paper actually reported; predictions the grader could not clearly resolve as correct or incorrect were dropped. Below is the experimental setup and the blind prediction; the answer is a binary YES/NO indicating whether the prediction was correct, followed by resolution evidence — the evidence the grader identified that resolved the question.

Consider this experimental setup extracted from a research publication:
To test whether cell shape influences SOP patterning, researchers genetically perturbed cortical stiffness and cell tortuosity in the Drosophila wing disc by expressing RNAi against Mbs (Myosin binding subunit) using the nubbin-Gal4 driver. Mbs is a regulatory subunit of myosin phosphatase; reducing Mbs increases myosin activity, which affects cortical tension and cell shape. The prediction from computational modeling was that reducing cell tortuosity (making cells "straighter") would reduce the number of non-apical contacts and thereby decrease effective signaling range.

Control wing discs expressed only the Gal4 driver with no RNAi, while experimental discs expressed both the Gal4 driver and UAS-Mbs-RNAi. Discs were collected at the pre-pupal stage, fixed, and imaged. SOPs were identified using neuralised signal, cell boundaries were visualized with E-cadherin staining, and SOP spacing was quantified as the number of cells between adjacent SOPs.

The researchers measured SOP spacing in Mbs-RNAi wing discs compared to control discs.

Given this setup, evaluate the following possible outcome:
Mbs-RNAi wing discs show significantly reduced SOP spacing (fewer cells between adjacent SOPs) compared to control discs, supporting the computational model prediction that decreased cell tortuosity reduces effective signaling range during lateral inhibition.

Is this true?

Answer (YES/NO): YES